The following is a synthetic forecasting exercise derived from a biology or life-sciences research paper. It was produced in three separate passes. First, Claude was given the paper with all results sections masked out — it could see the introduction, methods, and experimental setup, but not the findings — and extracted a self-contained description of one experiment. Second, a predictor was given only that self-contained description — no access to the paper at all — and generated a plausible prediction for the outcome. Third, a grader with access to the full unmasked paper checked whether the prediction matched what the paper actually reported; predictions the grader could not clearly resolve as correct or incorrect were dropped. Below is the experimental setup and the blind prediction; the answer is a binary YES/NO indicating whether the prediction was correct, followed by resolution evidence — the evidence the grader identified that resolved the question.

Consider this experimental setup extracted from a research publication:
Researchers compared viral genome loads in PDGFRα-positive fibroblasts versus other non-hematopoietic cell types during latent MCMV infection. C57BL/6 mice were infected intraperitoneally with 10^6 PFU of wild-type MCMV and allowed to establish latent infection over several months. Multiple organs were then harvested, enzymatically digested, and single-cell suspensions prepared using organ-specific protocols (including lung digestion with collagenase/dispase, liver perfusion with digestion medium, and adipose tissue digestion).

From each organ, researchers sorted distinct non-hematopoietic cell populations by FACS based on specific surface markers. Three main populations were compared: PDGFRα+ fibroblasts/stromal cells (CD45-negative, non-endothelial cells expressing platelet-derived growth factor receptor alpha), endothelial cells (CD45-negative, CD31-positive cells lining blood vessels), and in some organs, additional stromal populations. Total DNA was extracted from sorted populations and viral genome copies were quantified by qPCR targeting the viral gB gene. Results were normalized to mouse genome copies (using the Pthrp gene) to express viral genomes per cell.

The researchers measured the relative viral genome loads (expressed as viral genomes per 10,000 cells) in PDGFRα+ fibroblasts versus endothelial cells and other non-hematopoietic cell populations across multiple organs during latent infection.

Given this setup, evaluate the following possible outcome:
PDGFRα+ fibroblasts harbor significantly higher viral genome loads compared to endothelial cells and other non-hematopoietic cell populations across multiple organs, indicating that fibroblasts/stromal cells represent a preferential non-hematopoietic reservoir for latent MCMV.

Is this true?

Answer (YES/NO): YES